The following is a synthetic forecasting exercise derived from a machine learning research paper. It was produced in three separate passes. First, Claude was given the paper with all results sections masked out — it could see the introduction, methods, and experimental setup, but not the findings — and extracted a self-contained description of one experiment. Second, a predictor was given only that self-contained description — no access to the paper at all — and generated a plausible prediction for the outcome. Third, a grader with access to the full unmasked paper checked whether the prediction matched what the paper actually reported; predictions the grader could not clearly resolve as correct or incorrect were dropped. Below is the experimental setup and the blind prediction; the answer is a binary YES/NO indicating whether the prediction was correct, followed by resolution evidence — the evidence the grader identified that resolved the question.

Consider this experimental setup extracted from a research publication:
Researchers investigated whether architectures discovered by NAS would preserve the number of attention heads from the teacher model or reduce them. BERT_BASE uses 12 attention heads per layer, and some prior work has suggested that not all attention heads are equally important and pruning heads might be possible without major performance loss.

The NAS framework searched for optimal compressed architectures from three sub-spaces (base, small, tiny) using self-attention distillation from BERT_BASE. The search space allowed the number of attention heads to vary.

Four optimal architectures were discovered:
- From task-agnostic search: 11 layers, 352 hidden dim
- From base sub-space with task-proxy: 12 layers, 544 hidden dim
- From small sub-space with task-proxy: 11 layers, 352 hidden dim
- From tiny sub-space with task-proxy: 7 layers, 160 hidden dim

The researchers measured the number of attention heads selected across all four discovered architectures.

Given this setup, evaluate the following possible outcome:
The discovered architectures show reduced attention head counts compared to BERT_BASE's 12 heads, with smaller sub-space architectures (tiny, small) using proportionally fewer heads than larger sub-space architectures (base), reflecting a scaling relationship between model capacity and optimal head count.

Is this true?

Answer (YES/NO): NO